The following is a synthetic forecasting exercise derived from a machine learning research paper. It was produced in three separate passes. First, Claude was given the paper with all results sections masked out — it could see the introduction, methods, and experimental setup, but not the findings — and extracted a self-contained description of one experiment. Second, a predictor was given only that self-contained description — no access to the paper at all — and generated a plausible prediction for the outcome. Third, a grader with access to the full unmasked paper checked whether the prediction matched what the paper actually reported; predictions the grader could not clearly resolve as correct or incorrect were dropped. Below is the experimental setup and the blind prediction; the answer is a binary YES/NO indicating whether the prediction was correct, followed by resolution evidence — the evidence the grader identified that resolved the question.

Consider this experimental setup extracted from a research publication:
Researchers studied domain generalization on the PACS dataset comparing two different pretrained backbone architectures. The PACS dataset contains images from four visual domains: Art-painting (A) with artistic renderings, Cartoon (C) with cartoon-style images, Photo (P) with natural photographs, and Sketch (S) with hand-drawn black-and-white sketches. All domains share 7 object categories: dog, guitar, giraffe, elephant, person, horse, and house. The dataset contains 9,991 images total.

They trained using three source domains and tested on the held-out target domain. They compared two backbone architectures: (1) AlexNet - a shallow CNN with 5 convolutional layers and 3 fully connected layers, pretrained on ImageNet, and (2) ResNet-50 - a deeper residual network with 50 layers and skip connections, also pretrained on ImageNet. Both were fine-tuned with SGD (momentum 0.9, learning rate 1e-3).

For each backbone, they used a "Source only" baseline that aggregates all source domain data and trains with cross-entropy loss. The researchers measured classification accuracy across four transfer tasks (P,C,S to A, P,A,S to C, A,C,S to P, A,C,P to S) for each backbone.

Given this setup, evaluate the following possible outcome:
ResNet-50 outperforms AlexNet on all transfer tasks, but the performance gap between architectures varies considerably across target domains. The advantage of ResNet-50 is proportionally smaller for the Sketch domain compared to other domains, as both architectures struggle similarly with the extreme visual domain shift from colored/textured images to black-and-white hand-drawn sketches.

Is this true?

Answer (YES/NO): NO